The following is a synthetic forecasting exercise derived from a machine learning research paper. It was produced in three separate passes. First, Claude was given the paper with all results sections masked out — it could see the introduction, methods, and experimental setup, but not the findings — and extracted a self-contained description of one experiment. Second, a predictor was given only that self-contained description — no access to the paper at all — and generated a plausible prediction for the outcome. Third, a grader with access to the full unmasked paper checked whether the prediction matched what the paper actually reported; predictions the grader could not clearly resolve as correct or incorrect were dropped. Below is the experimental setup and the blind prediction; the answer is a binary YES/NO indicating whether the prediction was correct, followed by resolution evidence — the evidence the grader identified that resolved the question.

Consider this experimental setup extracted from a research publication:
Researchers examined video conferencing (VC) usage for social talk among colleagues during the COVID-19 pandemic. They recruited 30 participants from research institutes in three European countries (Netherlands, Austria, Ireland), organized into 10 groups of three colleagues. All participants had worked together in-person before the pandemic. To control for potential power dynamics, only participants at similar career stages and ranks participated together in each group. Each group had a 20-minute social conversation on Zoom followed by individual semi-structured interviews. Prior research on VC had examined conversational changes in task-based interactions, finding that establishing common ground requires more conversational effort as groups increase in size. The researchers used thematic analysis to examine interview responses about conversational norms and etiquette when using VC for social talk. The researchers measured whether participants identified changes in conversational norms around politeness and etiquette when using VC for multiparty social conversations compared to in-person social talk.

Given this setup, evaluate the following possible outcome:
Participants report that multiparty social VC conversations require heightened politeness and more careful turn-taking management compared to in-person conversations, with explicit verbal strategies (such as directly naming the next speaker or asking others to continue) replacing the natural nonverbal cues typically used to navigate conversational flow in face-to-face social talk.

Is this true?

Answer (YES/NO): NO